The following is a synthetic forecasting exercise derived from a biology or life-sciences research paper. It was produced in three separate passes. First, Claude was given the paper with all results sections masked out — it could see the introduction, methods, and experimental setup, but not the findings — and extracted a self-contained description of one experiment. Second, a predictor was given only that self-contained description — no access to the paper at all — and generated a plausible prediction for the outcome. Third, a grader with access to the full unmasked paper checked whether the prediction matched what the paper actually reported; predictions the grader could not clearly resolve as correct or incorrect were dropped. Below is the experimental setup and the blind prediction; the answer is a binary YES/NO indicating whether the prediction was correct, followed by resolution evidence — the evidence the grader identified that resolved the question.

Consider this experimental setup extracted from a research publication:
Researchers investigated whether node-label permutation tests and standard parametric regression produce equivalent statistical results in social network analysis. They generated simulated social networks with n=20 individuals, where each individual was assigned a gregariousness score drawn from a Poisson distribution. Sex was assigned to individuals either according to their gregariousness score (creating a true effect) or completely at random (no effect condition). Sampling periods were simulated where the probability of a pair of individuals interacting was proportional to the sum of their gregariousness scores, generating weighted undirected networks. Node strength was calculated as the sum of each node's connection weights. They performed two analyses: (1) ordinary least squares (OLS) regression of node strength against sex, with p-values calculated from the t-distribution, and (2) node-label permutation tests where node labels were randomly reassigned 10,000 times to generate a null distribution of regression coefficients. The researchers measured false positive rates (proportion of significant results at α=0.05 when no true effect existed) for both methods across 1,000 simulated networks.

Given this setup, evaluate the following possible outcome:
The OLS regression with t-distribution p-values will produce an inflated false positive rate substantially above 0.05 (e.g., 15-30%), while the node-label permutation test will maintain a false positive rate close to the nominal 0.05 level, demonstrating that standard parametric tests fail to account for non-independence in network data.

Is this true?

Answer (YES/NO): NO